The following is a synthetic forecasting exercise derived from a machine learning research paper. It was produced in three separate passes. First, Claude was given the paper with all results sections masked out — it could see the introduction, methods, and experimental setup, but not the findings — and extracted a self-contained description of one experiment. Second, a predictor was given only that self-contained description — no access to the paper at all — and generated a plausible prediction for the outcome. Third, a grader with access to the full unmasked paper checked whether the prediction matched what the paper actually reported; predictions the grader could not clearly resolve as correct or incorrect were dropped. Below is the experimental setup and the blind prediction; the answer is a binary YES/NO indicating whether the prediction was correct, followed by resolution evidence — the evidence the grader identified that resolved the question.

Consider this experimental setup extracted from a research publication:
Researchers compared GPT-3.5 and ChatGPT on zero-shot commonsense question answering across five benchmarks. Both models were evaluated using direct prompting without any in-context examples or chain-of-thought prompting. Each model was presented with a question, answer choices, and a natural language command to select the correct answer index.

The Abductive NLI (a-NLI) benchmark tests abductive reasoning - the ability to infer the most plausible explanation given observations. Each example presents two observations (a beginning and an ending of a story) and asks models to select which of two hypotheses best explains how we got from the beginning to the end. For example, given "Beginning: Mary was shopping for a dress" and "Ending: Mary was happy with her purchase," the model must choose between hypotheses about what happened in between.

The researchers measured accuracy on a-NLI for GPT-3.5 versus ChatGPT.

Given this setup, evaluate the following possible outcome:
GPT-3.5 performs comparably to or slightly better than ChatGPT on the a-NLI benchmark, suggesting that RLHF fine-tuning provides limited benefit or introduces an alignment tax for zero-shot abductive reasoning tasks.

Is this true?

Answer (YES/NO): NO